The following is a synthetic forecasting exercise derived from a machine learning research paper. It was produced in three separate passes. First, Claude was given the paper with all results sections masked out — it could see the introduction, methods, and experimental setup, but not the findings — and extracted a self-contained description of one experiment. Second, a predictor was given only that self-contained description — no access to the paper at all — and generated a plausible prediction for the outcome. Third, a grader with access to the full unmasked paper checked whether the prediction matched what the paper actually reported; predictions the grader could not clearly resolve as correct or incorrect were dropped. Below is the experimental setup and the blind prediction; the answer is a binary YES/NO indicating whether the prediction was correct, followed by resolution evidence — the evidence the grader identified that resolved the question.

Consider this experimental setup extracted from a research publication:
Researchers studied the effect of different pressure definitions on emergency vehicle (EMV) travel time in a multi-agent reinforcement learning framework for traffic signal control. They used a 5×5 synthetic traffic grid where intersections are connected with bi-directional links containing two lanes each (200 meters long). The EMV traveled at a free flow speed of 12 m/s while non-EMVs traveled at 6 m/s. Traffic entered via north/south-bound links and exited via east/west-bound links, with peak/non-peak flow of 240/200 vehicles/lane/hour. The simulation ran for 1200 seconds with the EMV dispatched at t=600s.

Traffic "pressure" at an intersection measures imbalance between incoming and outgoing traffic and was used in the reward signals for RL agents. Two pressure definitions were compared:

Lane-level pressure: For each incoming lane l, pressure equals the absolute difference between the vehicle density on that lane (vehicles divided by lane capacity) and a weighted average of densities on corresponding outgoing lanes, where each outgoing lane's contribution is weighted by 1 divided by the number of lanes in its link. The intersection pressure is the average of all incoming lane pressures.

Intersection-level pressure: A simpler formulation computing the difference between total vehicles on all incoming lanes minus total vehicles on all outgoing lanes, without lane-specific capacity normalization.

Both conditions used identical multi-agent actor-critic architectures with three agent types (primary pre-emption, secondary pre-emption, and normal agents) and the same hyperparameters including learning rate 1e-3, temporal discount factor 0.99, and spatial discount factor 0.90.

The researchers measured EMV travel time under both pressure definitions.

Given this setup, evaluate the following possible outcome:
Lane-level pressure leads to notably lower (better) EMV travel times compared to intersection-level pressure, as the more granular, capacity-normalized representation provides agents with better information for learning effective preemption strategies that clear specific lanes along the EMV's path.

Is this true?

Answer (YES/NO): NO